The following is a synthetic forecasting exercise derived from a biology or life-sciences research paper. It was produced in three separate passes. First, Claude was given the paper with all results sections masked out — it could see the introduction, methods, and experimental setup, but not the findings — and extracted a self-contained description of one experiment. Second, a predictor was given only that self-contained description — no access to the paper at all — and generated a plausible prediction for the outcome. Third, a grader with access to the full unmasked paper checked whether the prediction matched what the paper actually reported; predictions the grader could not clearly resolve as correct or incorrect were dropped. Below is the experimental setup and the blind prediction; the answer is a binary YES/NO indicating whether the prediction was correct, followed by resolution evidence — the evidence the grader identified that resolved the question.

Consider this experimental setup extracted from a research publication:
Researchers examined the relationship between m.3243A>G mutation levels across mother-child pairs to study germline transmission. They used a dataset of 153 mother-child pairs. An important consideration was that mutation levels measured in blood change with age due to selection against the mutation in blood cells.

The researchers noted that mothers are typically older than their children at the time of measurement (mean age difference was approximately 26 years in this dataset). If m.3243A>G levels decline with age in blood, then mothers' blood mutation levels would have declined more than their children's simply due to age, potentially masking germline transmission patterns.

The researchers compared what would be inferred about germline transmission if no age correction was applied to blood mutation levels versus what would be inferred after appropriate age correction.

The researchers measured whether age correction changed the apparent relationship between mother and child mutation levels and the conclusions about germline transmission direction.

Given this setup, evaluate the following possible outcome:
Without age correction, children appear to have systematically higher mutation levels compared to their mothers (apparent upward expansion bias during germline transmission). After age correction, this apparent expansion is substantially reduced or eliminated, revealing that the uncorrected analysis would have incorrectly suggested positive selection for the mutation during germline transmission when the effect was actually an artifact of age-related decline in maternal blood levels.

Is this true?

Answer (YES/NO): NO